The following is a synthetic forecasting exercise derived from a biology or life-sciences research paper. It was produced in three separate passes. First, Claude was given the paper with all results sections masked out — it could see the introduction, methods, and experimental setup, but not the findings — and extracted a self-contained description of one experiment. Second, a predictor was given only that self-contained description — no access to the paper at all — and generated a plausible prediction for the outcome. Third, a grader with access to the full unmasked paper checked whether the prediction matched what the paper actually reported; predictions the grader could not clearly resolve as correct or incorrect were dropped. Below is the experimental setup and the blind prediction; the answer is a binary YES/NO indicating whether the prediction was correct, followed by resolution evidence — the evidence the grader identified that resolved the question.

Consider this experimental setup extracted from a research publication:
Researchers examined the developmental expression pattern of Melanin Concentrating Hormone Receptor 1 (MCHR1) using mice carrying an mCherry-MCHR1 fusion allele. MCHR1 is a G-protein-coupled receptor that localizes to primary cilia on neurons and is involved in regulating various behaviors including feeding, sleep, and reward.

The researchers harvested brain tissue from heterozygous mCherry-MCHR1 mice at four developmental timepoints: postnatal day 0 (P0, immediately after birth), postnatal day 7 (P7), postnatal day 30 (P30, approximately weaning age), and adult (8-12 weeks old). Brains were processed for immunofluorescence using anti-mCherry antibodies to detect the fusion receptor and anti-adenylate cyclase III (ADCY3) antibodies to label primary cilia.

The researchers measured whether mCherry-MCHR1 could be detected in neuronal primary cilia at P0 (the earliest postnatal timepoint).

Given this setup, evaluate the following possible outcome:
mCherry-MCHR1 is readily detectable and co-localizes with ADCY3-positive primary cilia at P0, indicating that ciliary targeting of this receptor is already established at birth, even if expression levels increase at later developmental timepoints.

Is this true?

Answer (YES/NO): YES